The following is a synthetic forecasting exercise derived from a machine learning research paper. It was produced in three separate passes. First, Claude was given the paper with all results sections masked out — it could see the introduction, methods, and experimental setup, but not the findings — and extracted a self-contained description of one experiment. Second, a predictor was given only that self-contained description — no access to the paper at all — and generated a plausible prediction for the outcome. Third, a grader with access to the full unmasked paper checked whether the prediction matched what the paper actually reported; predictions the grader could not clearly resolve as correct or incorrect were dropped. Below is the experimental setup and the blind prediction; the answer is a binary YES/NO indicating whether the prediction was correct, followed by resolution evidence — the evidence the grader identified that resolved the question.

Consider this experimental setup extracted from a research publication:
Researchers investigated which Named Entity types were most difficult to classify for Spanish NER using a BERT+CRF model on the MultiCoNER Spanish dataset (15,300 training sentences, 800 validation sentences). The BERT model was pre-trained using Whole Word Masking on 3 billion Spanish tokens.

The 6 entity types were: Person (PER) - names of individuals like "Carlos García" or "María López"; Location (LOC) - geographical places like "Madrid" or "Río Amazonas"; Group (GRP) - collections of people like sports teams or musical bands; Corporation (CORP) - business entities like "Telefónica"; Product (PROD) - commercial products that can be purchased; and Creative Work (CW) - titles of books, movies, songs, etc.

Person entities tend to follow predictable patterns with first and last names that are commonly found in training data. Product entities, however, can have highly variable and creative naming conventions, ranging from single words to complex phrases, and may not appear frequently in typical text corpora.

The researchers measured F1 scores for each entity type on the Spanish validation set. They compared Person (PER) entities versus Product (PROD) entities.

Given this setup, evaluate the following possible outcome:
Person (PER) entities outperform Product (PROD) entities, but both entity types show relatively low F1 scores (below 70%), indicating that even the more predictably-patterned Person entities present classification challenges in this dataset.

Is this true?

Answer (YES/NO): NO